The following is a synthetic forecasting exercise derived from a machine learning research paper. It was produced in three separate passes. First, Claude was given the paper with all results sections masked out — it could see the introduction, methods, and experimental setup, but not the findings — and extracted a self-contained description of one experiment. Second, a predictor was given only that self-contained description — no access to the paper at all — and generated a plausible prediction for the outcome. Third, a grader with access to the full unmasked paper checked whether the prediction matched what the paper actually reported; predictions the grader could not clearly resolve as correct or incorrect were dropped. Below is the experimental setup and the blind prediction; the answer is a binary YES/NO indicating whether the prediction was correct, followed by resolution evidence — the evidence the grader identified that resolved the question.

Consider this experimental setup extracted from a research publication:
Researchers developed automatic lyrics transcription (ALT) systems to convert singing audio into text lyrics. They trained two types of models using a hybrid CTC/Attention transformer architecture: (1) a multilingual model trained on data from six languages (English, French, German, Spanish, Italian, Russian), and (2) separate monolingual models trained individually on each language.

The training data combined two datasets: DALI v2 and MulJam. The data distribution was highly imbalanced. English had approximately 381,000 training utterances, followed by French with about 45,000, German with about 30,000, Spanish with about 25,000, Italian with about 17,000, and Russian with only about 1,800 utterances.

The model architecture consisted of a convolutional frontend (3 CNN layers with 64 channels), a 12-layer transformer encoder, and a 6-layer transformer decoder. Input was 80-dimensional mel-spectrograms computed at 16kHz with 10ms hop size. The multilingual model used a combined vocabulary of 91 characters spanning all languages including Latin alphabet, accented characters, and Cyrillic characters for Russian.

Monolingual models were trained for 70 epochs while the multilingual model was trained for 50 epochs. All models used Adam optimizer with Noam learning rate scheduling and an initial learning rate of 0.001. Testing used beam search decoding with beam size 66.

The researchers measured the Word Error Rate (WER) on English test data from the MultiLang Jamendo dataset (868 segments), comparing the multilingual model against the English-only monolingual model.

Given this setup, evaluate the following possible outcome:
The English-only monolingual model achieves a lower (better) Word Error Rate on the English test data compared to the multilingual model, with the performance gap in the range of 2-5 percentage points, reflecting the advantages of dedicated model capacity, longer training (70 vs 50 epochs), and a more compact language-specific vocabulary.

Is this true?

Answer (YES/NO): NO